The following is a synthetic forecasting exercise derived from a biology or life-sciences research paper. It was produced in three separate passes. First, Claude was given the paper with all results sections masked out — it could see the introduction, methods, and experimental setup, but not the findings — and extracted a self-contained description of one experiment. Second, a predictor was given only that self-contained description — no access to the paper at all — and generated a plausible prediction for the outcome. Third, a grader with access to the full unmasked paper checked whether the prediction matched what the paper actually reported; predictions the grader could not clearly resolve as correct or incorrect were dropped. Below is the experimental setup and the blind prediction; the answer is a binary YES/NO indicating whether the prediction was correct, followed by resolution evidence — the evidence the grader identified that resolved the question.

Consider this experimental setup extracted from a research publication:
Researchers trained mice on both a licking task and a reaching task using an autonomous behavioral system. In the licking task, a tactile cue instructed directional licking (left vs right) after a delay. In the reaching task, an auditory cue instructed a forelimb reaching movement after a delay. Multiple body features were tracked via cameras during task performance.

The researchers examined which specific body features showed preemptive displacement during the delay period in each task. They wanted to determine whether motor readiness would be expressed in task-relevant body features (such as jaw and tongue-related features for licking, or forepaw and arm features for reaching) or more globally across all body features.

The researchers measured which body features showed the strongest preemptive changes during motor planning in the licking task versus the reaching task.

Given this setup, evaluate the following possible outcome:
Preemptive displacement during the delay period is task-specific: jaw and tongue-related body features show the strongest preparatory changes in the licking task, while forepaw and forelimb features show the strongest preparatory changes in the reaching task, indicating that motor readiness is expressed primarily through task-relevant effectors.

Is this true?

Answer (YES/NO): YES